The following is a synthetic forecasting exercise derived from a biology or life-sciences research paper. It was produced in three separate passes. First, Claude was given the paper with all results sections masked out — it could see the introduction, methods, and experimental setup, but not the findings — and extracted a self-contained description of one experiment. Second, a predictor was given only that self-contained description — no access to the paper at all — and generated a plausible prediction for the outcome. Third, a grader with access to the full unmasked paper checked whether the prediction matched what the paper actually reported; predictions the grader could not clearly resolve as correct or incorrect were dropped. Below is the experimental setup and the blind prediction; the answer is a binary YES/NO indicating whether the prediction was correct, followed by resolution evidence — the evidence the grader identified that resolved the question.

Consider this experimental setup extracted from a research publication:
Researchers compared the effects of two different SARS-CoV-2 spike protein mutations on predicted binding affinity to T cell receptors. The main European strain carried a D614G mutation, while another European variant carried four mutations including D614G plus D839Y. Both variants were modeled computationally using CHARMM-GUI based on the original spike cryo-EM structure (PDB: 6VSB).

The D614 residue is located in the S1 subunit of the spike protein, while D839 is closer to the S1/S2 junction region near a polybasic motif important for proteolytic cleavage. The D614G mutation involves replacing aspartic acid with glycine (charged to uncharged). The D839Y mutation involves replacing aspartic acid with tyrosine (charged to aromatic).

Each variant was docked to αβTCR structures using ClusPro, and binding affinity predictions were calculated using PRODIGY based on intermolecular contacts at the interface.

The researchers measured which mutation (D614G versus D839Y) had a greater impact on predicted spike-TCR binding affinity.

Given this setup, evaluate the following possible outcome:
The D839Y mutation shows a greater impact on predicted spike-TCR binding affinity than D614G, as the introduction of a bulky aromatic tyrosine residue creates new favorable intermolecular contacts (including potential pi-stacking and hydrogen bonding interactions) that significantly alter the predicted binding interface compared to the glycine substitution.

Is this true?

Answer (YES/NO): YES